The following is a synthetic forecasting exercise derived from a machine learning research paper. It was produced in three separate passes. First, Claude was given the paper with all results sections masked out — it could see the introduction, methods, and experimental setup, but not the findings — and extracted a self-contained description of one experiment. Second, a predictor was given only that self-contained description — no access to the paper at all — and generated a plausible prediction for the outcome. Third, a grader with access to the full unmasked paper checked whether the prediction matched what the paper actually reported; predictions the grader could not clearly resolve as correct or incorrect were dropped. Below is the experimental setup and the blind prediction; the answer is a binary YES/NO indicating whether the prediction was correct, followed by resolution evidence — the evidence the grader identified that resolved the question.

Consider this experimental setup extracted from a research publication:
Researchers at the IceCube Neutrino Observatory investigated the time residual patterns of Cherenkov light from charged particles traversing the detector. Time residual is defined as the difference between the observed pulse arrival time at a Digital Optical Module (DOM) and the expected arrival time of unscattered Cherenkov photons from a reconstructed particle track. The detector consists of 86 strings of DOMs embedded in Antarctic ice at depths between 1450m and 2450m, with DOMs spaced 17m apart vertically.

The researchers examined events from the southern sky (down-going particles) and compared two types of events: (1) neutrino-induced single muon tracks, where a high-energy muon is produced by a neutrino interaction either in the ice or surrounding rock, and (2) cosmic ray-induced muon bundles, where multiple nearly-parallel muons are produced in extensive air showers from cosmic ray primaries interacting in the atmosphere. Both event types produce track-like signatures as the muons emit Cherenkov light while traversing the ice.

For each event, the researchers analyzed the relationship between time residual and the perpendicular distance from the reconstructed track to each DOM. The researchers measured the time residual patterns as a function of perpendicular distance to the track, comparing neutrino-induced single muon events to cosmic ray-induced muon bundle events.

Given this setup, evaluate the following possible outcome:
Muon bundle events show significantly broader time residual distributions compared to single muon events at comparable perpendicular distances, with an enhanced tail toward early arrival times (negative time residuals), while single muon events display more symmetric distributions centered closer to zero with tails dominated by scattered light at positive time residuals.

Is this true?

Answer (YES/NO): YES